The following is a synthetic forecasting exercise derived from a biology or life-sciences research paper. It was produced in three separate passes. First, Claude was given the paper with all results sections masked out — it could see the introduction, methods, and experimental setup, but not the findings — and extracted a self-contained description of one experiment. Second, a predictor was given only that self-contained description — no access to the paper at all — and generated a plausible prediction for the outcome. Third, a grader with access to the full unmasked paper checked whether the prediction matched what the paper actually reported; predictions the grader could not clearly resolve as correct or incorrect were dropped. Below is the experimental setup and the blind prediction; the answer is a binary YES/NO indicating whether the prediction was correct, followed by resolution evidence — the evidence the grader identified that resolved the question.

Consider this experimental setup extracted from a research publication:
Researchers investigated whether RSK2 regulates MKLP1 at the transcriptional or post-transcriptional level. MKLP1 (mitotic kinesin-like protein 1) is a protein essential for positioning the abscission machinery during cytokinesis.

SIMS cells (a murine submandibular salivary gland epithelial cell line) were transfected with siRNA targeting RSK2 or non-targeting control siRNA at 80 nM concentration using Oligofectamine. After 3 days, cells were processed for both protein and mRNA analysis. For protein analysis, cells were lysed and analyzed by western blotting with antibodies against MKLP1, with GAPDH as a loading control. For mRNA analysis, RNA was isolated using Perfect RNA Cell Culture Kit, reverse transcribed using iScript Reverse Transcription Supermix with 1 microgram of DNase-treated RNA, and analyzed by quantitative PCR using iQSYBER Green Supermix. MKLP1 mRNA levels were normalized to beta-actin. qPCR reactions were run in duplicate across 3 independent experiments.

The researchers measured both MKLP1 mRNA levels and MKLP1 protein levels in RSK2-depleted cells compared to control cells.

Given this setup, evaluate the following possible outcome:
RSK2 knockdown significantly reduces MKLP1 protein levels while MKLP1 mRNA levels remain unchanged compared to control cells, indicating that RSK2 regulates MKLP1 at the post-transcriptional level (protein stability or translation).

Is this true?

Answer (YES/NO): NO